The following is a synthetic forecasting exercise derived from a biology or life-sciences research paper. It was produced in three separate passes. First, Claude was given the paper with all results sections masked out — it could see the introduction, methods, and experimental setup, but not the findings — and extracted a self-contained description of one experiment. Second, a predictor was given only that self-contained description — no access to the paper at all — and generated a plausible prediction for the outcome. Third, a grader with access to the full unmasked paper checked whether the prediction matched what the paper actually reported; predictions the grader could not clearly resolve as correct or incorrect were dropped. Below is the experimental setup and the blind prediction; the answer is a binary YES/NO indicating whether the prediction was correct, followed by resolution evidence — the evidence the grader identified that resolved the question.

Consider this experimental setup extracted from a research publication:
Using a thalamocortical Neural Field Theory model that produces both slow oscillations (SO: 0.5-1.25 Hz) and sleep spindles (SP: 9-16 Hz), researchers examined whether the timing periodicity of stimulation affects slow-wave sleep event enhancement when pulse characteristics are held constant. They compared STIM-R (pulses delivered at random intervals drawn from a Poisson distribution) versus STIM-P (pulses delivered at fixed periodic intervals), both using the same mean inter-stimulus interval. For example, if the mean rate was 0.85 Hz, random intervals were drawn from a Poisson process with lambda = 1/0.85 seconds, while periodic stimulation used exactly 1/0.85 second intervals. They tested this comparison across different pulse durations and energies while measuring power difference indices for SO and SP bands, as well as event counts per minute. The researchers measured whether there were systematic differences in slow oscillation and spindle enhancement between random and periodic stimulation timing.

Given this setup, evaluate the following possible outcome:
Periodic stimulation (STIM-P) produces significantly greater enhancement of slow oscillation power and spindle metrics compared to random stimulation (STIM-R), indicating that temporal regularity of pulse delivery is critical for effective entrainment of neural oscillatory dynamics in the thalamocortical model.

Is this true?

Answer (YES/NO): NO